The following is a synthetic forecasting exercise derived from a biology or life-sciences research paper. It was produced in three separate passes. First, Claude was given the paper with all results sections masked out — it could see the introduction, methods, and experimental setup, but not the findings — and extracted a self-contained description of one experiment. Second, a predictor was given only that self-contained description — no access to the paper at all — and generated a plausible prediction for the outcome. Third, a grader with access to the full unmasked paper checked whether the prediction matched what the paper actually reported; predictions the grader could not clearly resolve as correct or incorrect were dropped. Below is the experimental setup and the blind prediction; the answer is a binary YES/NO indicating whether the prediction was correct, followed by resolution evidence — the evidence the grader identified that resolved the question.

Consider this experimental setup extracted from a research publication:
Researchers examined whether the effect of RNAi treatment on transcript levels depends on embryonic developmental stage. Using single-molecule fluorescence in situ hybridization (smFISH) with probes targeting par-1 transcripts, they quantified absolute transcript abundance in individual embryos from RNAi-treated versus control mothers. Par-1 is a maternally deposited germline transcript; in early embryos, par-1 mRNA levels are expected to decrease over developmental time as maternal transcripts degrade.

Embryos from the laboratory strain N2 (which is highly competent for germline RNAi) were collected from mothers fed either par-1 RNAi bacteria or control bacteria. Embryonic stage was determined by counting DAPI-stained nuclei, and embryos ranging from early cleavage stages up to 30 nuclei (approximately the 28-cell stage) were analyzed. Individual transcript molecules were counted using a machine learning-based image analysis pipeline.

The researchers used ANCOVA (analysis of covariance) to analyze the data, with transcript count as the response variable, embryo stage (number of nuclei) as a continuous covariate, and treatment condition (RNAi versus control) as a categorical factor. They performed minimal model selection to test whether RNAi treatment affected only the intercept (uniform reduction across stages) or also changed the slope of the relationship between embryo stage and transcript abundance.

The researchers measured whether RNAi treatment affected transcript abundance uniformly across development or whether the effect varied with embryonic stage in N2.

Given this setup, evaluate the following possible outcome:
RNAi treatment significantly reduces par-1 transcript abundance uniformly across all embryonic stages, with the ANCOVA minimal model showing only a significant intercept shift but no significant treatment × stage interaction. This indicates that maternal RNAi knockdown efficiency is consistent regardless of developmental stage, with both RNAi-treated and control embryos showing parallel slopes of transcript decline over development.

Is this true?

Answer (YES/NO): NO